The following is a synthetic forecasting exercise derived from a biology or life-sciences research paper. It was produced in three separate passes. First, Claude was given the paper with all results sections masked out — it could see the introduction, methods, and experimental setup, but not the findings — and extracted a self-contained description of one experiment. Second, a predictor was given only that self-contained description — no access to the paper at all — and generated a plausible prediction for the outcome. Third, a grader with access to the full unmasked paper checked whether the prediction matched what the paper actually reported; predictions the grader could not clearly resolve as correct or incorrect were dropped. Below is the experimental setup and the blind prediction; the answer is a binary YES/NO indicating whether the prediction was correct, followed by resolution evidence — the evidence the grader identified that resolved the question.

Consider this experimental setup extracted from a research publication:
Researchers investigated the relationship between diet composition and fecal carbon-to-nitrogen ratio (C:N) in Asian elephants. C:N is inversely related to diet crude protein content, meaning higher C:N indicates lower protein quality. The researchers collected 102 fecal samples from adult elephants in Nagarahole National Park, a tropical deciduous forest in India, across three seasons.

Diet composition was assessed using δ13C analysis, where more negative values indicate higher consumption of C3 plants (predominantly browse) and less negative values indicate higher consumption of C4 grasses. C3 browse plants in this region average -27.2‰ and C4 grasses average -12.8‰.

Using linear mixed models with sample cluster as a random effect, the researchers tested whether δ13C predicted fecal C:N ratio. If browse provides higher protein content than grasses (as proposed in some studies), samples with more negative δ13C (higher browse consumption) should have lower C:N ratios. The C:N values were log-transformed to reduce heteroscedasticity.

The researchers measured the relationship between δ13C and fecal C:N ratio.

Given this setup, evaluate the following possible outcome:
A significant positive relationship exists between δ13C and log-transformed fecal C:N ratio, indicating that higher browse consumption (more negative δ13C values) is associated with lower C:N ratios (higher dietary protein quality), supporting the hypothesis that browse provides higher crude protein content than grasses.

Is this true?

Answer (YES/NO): NO